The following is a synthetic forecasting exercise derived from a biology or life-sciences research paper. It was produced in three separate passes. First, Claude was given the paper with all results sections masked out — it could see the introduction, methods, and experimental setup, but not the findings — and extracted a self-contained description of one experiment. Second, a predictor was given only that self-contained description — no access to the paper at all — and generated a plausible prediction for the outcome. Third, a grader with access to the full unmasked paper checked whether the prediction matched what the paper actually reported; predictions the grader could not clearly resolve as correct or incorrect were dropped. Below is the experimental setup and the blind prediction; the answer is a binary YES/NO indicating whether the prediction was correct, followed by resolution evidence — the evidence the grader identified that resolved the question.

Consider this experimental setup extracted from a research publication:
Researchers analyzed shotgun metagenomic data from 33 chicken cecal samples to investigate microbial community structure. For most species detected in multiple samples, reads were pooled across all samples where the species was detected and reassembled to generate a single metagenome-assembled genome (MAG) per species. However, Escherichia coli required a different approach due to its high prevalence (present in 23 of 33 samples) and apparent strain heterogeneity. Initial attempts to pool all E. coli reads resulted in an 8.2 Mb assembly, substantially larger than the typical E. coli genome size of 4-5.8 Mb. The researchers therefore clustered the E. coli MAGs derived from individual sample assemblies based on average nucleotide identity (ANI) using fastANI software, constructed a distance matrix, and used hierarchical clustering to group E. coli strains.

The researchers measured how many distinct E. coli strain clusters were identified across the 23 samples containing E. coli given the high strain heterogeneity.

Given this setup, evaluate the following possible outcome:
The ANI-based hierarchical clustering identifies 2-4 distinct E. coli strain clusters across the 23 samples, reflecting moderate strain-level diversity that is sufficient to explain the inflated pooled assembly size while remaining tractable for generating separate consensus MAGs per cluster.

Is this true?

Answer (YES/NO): NO